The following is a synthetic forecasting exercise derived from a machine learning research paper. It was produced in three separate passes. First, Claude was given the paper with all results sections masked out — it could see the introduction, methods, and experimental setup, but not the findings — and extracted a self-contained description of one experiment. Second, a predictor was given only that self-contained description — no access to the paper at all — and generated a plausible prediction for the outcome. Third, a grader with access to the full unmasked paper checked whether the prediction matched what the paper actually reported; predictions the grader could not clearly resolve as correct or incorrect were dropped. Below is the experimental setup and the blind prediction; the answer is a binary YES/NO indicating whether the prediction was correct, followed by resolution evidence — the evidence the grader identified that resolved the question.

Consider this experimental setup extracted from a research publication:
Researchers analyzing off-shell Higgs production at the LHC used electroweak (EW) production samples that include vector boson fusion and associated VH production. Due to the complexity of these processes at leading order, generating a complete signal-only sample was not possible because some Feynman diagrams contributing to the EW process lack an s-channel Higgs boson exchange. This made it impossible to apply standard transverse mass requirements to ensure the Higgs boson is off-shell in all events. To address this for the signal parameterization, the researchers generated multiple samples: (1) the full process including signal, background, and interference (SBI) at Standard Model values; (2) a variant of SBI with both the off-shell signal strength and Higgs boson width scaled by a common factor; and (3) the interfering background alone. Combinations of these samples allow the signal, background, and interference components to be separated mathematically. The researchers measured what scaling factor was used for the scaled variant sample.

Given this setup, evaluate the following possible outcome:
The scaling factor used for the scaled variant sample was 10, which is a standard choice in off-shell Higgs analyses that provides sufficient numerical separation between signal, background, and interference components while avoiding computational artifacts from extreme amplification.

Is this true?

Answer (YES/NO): NO